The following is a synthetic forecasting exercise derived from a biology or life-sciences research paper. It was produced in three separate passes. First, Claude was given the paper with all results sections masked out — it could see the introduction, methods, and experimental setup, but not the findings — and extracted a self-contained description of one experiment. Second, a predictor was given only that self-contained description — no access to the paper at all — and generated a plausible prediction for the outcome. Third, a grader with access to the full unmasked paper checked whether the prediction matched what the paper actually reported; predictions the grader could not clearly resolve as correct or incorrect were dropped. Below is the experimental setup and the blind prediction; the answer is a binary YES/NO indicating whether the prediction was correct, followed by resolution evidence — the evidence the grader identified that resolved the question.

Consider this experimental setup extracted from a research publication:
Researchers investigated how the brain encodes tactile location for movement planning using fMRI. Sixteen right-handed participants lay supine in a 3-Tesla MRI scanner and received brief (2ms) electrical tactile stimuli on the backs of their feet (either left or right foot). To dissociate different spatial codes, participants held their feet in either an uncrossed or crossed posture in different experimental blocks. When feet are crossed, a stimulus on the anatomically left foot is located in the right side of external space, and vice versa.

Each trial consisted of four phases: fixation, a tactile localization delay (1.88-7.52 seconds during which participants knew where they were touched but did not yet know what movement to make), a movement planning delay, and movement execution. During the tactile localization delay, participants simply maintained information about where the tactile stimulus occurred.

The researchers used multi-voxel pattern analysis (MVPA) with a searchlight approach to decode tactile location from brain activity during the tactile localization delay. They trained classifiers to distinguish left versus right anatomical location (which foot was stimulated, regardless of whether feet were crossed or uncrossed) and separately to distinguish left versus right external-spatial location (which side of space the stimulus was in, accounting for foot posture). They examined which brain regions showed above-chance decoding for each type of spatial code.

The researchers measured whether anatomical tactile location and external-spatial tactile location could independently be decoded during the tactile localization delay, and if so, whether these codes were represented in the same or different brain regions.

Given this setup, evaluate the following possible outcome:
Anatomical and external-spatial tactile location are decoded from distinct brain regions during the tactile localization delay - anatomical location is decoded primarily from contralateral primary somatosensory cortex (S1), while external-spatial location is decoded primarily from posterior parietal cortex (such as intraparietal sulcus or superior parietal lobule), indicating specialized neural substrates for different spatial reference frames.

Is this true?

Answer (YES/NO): NO